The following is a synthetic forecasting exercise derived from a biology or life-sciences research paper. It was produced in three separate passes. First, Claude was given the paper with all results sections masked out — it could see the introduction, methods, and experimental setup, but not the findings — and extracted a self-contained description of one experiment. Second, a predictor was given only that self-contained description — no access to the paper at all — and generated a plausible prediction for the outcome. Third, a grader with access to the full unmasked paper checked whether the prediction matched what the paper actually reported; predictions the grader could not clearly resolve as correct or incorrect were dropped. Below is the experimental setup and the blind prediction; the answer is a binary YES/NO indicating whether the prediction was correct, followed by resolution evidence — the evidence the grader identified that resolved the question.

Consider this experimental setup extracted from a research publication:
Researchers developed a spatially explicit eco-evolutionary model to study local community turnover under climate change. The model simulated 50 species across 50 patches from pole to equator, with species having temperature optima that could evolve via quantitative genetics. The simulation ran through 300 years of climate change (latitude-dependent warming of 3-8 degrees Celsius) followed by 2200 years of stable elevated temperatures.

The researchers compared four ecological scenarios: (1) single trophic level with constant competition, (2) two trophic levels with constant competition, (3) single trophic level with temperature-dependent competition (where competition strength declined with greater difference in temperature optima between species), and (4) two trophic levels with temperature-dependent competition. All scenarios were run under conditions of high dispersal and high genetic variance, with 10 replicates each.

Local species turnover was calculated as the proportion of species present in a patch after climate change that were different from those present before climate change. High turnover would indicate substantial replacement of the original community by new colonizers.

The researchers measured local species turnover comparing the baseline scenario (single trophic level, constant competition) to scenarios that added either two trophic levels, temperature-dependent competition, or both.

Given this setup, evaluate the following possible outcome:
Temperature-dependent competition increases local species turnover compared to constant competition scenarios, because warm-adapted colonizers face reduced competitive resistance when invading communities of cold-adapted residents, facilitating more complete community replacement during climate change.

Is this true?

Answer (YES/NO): NO